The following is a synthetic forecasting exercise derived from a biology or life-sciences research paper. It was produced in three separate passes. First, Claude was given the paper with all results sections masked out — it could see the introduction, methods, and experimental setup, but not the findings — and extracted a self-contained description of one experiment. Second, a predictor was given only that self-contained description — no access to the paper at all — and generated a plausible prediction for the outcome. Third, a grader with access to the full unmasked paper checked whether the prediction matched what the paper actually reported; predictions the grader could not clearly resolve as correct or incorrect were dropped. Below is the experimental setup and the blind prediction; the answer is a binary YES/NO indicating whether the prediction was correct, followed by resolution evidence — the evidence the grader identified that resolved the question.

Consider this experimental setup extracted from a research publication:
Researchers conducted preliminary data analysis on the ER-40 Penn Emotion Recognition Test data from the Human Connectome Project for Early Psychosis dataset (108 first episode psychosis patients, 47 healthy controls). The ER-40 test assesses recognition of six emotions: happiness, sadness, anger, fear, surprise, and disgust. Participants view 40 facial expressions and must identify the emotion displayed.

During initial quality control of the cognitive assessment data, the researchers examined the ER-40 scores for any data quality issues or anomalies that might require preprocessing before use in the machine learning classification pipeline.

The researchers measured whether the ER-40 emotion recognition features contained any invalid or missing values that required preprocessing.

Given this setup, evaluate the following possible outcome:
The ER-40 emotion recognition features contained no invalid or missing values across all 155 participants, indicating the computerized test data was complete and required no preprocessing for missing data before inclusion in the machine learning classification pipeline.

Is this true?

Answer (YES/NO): NO